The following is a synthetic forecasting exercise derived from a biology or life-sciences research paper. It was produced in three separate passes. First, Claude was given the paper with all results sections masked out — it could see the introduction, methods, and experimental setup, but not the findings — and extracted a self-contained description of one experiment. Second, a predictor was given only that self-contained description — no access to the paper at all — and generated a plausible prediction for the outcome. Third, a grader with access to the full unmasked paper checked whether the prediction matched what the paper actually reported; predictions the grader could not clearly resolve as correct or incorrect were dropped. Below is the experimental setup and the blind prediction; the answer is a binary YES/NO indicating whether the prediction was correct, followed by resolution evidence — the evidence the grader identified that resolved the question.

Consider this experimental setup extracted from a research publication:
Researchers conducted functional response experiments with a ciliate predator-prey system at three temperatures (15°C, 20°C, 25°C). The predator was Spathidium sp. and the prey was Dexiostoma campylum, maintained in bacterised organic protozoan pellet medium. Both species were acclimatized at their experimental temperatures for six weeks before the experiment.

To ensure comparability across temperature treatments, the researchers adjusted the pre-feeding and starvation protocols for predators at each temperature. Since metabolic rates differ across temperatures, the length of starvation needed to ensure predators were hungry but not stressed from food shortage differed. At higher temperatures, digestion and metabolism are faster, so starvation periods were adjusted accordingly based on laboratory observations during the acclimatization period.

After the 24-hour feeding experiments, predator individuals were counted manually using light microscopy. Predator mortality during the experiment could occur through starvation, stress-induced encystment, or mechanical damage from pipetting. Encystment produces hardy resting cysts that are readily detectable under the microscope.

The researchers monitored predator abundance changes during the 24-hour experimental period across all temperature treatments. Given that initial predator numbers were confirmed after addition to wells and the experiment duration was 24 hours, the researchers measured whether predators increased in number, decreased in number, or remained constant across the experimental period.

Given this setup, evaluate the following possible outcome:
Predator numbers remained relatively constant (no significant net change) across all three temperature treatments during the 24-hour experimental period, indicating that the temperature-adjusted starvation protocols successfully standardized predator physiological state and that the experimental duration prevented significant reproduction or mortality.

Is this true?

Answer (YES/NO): NO